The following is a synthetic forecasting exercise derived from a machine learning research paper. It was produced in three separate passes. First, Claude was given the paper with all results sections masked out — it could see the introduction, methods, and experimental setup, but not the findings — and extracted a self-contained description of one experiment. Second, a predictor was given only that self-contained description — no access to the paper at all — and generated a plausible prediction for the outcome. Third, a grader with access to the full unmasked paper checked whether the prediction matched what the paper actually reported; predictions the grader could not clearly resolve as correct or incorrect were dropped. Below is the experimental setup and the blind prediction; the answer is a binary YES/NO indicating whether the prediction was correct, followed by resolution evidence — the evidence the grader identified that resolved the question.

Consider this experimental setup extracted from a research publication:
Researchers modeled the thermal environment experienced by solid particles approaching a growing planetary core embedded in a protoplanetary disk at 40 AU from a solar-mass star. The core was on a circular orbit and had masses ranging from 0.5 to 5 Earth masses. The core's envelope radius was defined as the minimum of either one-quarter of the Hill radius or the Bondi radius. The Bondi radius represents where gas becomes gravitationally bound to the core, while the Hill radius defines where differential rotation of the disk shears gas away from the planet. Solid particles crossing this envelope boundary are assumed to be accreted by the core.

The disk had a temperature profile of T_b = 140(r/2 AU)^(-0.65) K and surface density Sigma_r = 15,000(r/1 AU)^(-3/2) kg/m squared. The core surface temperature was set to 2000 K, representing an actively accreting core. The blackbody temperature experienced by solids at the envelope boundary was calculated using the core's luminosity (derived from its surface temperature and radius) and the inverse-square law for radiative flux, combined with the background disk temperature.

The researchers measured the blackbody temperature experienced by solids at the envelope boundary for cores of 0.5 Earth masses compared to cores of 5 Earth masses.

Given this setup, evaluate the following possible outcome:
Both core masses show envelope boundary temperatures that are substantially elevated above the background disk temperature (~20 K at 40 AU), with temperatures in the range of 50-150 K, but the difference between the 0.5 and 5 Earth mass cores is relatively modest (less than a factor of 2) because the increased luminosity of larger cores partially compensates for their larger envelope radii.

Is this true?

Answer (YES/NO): NO